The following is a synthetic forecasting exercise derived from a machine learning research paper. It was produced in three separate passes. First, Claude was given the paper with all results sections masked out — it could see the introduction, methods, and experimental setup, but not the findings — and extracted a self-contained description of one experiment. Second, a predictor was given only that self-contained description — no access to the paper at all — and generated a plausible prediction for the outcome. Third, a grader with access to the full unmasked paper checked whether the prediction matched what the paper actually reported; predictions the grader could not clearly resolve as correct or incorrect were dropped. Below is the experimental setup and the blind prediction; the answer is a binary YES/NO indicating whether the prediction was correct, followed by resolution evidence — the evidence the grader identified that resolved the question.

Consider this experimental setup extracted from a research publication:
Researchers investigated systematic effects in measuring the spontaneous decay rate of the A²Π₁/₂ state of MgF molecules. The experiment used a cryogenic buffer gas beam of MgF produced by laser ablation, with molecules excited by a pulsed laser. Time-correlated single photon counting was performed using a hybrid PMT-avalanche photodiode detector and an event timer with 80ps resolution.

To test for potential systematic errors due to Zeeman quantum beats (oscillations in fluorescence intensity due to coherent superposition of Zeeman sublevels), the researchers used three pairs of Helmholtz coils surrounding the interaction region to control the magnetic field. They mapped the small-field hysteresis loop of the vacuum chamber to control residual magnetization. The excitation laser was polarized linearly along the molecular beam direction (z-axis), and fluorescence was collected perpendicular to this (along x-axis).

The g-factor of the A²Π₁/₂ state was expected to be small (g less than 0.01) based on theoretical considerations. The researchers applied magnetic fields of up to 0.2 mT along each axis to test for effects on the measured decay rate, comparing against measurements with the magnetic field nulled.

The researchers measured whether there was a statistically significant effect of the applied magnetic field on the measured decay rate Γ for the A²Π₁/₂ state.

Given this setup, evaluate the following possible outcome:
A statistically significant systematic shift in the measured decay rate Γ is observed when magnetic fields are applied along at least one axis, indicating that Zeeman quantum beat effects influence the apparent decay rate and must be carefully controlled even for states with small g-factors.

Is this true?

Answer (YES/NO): NO